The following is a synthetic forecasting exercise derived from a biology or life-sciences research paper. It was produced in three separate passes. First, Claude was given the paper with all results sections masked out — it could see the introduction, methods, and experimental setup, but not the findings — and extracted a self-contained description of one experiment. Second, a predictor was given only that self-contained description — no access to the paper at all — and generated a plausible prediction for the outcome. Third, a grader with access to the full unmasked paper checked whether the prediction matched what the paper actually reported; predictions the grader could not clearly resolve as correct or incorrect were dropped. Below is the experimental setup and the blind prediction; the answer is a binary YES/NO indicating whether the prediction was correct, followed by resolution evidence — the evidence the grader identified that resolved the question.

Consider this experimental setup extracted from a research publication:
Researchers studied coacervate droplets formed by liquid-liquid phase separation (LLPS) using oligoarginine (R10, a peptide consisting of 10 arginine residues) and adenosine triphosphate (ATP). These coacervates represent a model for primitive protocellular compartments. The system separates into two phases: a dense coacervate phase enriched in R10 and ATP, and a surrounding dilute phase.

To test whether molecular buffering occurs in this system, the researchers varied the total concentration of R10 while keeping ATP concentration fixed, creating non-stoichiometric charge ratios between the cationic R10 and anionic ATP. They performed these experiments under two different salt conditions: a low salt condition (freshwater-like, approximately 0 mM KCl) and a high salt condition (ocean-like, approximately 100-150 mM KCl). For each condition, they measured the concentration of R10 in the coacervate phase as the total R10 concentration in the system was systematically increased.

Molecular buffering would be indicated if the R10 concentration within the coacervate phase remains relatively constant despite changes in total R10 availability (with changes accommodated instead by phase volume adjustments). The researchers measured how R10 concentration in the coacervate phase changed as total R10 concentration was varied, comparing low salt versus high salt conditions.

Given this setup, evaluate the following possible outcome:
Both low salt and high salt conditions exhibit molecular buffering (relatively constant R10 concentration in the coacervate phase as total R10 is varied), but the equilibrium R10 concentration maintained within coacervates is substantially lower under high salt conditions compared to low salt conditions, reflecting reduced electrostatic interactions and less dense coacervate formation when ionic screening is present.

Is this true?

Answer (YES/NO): NO